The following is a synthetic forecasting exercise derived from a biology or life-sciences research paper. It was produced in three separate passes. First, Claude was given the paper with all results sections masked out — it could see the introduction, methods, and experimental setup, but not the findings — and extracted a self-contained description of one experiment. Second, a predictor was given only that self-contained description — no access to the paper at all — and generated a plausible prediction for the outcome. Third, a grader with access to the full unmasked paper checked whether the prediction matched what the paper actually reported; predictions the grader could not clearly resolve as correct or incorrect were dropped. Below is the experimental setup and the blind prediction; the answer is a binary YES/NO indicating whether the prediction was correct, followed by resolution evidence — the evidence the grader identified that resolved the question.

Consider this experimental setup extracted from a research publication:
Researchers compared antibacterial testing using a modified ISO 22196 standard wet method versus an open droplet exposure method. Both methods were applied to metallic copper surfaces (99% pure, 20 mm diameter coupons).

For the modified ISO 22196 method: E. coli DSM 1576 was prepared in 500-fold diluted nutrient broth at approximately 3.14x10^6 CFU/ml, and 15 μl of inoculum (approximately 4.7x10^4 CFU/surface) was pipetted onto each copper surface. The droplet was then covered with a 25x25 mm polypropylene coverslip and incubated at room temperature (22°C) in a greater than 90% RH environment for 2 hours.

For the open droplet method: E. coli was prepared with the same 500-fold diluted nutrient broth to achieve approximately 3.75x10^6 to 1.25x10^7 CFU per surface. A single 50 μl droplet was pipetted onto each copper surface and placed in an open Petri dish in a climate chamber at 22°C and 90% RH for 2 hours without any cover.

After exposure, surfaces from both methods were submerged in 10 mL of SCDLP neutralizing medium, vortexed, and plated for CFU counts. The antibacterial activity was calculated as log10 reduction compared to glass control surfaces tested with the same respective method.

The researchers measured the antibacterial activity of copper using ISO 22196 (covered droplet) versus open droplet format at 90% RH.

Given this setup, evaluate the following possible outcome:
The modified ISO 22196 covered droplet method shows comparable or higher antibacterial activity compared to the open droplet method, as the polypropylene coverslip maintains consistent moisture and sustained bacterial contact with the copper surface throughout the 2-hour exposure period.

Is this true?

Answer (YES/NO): YES